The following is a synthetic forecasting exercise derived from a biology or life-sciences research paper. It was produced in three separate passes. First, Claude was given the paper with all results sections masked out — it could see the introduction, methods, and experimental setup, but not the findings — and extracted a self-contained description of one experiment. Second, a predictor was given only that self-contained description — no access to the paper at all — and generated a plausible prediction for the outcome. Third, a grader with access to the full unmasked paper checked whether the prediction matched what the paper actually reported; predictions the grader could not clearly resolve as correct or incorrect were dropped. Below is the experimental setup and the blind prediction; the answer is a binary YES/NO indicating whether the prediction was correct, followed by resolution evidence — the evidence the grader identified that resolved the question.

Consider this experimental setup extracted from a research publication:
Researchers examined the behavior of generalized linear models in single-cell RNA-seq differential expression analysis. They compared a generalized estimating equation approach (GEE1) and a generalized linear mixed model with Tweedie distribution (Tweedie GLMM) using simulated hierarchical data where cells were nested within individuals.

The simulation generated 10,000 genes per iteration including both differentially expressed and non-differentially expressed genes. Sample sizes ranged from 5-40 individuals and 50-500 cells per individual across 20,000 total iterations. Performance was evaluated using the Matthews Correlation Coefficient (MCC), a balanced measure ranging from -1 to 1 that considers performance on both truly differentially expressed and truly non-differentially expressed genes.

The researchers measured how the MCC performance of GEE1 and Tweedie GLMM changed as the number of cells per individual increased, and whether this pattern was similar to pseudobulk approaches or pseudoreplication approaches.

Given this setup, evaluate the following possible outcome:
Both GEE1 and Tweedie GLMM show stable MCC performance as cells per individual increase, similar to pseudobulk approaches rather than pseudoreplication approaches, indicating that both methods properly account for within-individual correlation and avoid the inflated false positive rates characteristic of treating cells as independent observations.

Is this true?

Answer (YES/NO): NO